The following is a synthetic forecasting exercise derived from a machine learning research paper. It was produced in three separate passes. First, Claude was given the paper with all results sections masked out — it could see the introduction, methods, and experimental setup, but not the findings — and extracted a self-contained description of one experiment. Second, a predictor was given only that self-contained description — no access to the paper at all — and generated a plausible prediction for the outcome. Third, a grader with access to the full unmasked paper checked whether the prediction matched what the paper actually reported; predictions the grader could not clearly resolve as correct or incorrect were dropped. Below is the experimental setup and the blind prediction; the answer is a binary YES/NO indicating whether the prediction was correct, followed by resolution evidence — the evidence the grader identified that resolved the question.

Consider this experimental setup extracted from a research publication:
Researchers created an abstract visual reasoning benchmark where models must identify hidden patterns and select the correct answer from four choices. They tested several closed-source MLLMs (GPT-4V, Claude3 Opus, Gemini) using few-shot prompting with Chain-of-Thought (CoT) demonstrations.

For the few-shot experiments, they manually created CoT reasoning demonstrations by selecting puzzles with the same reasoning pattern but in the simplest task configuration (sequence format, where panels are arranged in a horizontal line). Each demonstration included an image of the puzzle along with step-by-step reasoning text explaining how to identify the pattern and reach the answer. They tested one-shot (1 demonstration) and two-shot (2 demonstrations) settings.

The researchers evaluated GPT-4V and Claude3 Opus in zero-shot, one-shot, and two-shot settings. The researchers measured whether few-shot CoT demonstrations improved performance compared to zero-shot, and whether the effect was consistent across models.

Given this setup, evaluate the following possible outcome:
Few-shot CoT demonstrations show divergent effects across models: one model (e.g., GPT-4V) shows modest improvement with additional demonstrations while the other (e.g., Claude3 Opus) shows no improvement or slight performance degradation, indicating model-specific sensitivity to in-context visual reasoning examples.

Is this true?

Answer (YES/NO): YES